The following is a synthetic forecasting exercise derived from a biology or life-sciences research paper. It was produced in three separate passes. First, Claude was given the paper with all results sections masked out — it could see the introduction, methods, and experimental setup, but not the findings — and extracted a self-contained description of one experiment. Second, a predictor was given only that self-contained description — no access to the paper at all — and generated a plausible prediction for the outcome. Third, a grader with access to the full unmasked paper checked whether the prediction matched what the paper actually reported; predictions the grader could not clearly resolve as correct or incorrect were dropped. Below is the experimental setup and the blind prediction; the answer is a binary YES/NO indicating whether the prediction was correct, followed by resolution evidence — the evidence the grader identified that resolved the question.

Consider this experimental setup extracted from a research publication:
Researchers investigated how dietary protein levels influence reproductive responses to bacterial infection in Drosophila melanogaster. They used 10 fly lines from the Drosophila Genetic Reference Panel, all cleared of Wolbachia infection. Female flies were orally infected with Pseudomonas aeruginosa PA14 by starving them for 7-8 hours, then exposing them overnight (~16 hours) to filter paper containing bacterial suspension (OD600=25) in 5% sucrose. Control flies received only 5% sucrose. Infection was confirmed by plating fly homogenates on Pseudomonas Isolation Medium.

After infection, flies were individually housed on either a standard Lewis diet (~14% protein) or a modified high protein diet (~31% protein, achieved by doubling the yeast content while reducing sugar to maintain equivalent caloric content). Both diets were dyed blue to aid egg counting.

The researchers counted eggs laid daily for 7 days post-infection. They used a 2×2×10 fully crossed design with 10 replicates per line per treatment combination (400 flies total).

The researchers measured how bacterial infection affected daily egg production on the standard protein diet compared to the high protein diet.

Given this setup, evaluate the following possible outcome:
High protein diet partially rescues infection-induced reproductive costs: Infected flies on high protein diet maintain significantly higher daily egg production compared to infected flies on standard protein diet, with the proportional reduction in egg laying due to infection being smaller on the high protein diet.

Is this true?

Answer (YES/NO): NO